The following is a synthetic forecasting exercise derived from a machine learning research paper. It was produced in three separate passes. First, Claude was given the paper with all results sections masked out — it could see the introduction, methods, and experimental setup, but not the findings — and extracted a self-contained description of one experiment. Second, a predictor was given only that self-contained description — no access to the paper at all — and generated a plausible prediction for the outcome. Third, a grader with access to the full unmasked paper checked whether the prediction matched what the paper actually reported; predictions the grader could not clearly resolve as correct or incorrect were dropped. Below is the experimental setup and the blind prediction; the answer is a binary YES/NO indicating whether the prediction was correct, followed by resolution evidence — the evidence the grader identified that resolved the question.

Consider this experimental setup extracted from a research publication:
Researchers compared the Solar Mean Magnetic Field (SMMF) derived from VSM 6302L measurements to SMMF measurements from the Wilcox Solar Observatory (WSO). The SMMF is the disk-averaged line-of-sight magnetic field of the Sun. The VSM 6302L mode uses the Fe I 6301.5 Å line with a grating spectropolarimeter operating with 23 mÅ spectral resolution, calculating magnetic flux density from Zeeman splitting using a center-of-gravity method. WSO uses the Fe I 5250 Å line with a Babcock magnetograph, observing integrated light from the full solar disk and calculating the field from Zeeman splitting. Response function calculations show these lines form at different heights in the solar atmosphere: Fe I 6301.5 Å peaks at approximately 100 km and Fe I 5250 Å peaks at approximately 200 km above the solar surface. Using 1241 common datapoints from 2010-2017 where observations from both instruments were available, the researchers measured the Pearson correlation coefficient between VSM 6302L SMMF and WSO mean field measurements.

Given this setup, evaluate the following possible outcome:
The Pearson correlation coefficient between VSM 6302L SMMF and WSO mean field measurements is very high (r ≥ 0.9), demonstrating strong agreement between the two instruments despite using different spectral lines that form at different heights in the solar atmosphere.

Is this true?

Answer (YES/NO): NO